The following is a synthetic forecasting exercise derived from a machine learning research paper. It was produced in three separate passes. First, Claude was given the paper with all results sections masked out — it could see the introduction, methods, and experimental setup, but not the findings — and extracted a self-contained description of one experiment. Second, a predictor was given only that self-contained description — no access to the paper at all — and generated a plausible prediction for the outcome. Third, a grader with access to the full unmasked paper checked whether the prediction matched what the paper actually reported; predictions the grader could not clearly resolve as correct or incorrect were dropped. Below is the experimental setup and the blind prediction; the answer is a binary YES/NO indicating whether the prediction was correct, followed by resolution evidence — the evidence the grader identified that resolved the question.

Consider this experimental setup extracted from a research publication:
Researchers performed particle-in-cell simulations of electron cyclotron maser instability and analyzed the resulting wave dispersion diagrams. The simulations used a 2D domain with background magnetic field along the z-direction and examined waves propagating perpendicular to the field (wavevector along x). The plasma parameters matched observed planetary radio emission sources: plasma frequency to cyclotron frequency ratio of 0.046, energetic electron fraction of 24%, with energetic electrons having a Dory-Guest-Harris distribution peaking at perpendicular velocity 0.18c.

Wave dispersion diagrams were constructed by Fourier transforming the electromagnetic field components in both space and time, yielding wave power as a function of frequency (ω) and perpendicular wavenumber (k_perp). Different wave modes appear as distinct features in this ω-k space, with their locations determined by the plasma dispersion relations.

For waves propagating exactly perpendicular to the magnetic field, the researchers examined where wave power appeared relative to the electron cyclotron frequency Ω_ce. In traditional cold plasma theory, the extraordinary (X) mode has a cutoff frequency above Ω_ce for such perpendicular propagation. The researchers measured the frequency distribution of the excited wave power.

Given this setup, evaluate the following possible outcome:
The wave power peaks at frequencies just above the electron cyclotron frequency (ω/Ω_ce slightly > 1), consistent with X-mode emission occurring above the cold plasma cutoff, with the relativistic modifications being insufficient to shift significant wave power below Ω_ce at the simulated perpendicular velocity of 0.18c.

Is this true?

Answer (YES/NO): NO